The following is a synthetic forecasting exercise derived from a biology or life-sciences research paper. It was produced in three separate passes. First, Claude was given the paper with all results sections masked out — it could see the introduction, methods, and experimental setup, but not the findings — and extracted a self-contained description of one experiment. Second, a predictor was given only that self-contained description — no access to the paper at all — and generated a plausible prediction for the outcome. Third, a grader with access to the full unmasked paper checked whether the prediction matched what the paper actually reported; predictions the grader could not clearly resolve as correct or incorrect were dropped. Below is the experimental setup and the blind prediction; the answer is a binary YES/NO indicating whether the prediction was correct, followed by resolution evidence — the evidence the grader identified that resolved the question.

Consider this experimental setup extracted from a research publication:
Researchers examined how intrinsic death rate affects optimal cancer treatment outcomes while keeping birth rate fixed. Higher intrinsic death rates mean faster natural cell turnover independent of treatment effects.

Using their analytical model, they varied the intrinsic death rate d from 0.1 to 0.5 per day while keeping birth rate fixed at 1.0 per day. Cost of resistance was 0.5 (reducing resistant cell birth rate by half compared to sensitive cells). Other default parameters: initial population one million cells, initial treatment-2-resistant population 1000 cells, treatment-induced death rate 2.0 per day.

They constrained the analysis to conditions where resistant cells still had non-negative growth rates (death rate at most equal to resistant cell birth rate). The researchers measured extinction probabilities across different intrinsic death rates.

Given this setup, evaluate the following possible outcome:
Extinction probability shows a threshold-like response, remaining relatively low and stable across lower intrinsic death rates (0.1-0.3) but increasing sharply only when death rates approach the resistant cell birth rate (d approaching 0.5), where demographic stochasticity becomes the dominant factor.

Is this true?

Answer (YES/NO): NO